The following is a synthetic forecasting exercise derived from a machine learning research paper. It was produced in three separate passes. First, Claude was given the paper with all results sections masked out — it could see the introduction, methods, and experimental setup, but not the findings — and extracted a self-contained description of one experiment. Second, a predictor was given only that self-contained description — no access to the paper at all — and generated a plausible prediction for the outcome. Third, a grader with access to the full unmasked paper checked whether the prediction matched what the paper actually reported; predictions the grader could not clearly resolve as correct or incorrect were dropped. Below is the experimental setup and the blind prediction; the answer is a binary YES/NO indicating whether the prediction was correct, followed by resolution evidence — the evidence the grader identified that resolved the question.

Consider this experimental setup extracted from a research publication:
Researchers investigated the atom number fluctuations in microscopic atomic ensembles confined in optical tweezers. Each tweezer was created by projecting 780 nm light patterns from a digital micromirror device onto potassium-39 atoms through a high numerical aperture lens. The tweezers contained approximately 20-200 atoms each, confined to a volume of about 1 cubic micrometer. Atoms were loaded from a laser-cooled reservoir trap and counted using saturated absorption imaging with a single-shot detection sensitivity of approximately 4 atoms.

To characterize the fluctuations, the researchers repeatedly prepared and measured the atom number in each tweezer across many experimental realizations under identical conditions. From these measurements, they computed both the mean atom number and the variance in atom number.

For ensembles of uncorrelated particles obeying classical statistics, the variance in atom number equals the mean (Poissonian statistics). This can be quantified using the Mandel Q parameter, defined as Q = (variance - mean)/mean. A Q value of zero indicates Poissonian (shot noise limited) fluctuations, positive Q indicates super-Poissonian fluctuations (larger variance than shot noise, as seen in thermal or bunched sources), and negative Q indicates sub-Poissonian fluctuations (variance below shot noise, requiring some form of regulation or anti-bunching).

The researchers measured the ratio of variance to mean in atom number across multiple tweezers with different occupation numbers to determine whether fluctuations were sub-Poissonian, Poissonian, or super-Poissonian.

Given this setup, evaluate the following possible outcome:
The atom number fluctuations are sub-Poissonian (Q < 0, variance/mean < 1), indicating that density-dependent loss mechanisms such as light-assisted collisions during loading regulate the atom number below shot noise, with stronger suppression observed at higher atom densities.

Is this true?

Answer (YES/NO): NO